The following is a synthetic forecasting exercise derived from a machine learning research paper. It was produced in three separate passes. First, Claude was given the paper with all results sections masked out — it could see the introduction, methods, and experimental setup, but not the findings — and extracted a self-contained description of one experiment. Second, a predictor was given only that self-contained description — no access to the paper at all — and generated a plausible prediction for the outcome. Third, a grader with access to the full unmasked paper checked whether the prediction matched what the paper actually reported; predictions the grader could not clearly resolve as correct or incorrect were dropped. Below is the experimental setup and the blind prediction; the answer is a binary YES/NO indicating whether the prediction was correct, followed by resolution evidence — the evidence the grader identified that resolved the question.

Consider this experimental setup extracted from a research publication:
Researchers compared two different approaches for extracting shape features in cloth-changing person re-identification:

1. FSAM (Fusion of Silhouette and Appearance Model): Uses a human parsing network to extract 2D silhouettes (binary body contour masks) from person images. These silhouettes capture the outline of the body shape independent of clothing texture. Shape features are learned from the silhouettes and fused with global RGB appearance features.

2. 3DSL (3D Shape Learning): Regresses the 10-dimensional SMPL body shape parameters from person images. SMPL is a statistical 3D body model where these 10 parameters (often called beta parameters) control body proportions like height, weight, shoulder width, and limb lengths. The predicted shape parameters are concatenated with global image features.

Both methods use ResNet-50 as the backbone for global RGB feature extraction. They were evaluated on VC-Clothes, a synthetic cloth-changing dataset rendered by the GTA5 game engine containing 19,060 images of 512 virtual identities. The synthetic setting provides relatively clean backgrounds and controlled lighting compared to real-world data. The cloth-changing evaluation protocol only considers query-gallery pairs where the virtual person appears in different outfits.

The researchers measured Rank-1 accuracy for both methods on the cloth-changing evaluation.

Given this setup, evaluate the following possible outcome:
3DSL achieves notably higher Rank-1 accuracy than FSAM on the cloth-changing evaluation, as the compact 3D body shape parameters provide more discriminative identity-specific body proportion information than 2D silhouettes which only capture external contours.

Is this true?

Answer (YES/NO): NO